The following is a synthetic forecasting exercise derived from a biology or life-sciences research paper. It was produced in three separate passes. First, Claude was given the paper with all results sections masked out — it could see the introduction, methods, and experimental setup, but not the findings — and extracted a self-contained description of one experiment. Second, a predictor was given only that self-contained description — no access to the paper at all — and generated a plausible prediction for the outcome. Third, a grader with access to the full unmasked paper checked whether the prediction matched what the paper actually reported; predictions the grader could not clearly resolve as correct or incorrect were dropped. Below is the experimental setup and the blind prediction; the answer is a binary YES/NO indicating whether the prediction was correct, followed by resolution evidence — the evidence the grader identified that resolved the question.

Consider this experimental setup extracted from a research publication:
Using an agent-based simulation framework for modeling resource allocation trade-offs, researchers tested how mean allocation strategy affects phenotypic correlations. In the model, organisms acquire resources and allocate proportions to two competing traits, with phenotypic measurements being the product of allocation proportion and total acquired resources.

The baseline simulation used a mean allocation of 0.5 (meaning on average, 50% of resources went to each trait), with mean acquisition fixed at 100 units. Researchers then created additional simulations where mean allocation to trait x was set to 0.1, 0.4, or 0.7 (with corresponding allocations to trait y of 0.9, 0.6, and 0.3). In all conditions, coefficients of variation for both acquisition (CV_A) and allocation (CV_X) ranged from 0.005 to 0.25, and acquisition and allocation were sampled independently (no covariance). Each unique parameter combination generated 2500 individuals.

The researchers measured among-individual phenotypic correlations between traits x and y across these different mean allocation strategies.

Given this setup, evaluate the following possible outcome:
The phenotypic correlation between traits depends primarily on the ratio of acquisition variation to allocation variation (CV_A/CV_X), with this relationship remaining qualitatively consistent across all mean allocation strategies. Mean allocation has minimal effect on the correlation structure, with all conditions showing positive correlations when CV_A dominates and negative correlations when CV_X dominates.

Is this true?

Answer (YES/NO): NO